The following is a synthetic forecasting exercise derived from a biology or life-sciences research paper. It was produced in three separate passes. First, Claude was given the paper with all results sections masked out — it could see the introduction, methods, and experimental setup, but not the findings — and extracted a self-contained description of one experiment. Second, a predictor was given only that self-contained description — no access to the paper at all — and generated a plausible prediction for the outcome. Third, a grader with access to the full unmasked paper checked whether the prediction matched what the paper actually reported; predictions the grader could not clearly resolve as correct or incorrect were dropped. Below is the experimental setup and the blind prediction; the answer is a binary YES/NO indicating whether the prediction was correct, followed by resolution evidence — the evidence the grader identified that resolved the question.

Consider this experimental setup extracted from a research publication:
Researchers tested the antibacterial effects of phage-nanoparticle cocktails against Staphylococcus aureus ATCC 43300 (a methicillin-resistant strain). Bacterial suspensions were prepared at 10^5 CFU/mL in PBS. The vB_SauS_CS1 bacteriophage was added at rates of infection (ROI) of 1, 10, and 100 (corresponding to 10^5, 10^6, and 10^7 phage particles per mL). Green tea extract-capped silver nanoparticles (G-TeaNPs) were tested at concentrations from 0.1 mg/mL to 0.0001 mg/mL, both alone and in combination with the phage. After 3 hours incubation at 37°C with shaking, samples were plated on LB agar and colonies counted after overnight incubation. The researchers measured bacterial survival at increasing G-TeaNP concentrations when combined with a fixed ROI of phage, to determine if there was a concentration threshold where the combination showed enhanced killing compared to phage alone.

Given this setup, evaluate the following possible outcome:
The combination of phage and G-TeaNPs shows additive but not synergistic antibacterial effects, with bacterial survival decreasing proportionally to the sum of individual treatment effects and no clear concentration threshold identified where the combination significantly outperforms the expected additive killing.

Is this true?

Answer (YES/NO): NO